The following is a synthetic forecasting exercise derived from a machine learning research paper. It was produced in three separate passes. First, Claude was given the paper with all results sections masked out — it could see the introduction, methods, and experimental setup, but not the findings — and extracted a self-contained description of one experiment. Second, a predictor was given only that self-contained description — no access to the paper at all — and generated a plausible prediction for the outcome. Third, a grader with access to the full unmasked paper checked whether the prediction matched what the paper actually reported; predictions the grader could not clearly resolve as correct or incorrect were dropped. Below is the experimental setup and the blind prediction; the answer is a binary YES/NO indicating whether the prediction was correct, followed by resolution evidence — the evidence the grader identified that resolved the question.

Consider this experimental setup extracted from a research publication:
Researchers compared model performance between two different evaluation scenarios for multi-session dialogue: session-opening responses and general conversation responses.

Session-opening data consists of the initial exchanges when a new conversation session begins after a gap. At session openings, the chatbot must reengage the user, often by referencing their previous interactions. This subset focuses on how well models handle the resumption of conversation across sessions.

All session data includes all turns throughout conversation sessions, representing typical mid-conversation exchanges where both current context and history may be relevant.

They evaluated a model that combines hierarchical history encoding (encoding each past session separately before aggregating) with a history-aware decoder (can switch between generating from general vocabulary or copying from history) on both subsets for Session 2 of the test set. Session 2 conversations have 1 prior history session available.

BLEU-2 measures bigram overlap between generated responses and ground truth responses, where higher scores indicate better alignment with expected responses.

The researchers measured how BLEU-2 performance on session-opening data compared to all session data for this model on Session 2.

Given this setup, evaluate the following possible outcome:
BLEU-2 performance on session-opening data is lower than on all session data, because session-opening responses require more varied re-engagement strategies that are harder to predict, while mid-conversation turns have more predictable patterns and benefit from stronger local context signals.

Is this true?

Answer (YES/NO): NO